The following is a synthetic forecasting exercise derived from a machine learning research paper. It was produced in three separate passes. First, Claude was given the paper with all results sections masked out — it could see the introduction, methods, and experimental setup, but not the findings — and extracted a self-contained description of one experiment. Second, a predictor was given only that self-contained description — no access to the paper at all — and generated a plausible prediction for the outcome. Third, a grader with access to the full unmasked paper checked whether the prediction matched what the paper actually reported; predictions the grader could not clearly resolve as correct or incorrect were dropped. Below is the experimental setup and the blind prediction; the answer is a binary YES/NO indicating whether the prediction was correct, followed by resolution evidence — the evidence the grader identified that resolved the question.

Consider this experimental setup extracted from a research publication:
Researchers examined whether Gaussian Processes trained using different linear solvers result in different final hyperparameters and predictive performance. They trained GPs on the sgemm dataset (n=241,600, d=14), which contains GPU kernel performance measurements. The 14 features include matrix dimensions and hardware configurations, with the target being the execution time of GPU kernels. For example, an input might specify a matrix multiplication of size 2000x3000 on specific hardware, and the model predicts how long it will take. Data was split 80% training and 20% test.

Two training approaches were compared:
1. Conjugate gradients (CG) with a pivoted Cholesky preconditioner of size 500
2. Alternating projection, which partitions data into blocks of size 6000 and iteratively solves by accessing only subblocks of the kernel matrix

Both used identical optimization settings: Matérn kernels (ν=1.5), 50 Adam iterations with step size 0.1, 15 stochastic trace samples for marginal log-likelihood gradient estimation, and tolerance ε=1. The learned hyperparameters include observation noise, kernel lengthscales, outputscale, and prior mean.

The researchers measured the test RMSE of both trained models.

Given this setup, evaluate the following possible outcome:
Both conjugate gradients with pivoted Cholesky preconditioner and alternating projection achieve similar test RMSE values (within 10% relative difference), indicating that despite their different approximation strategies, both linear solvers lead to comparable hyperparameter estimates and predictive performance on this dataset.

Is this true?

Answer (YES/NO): YES